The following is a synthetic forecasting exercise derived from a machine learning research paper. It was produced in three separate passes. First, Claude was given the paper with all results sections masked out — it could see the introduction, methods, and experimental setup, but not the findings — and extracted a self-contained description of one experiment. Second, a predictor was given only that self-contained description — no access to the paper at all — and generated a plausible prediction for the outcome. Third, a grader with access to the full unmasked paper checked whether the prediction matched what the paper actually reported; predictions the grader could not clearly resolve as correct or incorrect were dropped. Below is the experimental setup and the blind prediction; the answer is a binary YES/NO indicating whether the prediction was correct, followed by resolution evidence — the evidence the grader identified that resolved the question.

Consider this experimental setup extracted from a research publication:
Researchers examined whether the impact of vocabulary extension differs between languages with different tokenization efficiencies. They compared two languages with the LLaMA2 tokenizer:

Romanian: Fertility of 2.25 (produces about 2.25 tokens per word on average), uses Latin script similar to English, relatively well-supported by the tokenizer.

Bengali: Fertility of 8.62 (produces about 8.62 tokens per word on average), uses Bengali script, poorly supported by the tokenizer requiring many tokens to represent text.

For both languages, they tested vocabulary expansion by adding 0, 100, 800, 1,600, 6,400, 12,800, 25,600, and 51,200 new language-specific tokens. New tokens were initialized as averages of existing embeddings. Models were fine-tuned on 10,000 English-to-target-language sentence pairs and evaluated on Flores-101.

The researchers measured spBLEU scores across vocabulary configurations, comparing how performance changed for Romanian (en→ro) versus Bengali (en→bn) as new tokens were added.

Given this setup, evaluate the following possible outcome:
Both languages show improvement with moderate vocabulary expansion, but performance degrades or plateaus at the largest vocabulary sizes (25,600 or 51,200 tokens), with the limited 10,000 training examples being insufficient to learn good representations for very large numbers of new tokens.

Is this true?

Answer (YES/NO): NO